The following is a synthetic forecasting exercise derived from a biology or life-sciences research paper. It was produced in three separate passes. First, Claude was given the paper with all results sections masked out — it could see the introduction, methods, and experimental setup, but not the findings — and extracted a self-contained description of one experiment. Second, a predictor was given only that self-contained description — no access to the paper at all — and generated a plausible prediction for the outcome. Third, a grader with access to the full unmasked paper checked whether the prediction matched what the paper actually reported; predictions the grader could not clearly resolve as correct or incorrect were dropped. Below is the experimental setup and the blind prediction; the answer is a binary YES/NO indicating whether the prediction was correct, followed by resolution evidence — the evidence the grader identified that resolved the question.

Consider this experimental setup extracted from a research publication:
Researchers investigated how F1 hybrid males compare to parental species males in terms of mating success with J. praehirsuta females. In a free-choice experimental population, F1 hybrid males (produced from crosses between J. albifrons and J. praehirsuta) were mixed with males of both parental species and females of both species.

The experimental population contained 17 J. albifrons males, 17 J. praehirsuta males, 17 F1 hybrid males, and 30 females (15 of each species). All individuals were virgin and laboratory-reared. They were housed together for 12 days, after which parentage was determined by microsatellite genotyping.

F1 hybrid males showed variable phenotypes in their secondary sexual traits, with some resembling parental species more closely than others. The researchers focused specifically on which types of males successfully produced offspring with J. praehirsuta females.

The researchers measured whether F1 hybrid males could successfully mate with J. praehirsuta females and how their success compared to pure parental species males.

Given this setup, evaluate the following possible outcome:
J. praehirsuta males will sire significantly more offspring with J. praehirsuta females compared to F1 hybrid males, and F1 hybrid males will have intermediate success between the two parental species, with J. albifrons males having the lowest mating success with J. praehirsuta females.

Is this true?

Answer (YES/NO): NO